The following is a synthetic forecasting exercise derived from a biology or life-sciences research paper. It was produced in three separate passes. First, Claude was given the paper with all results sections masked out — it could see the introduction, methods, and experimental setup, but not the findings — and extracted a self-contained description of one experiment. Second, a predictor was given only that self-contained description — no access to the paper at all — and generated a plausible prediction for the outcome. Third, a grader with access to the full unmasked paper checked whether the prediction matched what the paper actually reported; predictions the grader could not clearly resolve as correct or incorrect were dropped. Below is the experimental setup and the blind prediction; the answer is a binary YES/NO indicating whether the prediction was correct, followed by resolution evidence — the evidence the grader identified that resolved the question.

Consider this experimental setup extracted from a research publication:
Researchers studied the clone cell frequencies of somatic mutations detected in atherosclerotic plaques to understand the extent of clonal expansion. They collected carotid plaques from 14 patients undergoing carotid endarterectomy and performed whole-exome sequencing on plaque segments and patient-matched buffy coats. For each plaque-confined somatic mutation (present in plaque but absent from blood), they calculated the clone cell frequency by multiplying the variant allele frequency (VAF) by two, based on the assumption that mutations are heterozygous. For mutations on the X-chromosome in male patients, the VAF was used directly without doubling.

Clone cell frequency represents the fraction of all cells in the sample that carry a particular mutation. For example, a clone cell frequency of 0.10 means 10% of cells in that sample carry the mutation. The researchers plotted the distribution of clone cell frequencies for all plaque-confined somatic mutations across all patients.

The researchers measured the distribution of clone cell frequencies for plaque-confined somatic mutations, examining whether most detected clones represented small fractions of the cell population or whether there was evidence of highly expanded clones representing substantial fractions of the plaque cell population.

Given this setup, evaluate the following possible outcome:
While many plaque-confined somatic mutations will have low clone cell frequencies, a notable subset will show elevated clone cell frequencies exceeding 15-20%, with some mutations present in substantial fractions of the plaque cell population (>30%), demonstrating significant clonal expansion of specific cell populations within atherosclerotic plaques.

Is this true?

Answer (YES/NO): NO